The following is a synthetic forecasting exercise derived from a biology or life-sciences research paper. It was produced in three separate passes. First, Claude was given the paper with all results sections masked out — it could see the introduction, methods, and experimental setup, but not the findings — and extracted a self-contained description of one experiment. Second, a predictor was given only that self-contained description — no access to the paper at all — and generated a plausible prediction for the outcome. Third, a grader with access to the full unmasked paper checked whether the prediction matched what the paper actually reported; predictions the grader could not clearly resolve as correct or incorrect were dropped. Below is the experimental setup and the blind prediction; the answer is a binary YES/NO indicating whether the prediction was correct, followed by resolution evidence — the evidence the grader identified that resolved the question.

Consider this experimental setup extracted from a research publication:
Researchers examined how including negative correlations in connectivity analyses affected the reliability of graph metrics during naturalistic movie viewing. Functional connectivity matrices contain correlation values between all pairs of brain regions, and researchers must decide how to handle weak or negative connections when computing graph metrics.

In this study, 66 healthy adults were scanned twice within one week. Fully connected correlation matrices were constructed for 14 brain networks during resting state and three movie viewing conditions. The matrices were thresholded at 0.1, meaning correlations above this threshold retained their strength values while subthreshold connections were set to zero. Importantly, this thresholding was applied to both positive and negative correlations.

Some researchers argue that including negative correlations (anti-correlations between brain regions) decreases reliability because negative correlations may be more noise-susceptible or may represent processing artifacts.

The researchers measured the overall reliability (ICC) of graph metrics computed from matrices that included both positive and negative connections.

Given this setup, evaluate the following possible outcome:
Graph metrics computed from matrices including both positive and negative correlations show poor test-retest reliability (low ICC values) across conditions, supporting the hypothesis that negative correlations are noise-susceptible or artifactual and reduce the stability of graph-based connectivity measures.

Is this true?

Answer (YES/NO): NO